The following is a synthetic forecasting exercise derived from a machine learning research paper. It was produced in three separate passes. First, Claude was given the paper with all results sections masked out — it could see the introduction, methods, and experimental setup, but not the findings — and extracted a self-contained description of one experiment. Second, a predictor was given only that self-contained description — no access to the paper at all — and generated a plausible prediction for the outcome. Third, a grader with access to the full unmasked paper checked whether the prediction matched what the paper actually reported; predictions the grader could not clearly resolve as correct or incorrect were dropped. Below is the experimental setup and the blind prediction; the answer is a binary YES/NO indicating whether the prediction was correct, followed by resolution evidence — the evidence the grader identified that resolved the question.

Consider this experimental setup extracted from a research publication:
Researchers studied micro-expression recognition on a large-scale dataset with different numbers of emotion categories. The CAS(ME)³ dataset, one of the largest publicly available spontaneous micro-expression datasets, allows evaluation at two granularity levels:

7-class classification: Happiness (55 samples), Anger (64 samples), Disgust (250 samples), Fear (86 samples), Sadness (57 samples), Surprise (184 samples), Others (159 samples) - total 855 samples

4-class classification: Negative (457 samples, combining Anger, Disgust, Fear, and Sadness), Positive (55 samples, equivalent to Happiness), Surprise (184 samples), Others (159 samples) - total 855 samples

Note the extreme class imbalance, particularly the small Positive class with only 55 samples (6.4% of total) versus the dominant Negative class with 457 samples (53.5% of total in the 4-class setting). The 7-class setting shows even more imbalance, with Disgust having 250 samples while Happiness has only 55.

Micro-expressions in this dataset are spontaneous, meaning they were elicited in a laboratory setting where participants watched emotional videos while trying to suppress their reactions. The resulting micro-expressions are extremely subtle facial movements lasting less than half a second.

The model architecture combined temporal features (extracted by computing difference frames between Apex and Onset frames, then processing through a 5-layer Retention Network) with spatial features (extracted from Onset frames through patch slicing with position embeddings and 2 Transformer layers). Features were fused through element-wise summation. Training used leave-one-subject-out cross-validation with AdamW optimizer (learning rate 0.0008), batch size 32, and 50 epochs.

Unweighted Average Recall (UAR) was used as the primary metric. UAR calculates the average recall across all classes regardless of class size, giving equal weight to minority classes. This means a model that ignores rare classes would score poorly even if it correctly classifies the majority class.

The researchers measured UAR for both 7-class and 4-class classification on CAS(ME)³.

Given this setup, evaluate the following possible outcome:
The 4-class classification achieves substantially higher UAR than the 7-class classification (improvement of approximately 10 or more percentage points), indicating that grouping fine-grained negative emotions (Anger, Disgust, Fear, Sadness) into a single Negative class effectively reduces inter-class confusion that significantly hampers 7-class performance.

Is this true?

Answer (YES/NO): YES